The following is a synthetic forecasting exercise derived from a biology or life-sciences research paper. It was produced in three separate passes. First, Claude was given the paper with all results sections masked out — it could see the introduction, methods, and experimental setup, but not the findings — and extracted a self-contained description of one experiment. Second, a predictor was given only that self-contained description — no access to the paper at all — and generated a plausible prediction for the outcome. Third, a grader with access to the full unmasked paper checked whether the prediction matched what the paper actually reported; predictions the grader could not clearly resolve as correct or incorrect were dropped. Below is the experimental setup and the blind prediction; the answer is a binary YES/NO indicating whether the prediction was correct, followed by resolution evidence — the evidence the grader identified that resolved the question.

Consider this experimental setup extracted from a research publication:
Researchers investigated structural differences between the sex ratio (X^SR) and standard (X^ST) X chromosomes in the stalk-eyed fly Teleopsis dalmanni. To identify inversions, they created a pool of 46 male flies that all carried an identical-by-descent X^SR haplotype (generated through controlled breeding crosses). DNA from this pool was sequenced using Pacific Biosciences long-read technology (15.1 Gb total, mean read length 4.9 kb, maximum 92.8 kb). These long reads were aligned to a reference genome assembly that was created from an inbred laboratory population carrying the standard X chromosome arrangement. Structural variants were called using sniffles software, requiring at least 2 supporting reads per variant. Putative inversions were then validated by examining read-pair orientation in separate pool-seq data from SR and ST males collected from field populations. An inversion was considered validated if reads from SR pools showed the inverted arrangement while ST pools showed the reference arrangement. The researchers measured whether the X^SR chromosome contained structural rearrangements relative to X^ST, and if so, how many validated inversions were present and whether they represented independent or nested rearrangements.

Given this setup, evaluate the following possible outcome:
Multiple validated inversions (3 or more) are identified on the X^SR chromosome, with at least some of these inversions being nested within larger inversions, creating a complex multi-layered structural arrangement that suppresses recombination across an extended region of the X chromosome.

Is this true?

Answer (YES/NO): YES